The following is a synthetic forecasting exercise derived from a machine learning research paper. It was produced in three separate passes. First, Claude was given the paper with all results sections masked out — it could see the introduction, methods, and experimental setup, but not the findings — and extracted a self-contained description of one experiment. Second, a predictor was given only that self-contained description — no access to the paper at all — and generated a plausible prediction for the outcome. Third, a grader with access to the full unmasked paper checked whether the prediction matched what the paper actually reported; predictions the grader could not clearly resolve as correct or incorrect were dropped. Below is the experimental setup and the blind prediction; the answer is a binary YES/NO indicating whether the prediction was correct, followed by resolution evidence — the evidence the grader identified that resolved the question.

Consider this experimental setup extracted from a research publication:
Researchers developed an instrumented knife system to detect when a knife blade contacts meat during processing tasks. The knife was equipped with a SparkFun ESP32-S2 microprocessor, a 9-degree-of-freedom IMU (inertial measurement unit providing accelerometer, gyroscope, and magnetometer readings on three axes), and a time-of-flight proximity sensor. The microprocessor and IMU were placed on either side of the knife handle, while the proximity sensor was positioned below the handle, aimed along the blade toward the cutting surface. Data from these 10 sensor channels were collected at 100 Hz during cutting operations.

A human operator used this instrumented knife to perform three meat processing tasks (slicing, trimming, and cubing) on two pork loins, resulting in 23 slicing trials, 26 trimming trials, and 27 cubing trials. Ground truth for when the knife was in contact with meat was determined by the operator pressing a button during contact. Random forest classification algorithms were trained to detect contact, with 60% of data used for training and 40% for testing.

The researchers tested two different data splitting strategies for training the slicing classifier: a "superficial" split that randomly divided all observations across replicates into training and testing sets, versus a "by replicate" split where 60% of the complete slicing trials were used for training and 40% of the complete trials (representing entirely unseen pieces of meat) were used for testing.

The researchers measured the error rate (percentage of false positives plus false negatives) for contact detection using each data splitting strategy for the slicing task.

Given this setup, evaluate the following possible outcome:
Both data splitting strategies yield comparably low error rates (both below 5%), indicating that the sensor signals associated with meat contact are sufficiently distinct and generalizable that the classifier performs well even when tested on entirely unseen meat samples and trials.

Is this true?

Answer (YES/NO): NO